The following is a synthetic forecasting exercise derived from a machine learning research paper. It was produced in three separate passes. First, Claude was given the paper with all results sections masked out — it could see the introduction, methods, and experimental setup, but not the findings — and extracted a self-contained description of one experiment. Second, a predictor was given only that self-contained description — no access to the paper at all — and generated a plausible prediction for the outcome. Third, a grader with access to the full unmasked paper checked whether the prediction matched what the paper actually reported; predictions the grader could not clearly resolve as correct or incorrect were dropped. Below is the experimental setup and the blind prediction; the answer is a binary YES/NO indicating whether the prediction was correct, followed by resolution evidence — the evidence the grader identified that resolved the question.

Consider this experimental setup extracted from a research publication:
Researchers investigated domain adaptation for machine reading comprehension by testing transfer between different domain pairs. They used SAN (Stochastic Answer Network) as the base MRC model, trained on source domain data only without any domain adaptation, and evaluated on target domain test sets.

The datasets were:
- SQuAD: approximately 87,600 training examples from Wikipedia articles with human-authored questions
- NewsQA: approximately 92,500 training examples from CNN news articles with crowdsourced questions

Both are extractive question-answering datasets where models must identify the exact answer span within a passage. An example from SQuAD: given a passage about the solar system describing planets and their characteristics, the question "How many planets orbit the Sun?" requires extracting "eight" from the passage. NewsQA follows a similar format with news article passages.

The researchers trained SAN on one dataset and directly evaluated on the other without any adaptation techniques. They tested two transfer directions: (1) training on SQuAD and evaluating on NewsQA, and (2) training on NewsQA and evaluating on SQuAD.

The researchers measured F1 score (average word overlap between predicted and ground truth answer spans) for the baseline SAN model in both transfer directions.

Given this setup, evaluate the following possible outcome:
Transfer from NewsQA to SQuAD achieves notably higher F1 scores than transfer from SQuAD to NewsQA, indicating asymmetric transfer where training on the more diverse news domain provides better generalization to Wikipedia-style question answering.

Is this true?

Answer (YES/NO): YES